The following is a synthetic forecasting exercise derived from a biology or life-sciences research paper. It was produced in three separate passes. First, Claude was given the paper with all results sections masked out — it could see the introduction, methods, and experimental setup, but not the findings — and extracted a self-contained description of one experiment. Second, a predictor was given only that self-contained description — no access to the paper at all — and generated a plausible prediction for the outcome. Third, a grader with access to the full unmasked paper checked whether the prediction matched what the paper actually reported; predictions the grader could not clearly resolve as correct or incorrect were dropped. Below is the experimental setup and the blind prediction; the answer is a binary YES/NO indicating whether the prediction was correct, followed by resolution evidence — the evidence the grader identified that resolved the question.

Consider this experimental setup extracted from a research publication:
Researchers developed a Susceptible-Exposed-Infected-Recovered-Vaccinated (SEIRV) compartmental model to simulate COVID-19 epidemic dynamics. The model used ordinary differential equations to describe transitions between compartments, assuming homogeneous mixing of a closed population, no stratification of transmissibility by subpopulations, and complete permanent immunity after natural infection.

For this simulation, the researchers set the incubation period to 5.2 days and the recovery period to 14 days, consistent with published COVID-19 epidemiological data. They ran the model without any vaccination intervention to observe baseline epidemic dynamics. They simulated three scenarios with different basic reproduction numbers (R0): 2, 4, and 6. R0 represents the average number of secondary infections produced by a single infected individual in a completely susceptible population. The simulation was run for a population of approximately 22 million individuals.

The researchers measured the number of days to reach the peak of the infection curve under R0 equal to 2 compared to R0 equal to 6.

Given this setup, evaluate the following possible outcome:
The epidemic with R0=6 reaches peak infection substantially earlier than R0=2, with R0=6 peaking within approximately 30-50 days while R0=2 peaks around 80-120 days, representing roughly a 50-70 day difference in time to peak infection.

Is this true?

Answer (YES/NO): NO